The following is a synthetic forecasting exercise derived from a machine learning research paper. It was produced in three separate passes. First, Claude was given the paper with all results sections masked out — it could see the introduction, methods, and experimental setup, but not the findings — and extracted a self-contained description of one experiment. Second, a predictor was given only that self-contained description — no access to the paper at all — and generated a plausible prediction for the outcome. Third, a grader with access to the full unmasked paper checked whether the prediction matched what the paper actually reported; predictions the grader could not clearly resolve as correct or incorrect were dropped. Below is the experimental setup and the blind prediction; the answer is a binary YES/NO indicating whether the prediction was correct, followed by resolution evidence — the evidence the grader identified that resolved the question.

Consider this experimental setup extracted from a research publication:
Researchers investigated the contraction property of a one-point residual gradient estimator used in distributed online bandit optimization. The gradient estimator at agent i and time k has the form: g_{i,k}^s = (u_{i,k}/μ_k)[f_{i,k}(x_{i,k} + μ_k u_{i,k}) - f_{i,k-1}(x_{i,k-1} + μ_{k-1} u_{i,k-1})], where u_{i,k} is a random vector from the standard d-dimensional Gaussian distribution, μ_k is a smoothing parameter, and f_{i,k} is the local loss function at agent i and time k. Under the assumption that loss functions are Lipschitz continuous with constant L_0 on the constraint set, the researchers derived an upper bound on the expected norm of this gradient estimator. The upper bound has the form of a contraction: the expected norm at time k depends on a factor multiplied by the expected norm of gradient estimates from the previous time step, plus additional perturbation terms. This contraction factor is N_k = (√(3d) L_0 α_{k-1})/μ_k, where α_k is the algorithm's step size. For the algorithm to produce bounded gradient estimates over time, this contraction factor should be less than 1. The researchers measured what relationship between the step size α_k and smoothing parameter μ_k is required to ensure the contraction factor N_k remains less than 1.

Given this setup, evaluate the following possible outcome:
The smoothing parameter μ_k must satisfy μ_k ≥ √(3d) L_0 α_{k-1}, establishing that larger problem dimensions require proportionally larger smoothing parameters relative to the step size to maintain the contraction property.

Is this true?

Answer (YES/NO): YES